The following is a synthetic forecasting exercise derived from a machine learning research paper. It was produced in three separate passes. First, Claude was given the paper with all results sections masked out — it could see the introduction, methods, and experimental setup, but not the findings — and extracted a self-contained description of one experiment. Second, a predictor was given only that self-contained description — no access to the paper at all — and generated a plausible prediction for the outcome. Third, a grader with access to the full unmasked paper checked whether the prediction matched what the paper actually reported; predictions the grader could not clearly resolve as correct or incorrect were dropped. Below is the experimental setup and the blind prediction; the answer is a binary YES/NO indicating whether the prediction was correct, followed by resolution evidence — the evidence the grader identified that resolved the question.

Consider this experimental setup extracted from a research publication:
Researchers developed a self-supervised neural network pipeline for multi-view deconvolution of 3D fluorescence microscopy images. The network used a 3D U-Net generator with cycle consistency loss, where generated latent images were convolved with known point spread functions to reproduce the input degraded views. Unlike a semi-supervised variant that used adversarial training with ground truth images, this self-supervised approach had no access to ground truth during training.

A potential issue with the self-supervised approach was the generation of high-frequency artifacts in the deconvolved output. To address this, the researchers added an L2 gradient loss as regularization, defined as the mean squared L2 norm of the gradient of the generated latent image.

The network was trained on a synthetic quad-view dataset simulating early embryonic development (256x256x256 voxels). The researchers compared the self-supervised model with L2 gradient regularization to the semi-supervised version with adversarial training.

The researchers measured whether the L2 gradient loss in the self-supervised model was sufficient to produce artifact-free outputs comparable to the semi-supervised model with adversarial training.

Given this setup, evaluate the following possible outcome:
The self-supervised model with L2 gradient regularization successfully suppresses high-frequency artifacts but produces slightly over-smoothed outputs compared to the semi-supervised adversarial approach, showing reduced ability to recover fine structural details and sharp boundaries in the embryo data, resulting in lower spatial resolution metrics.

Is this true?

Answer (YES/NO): NO